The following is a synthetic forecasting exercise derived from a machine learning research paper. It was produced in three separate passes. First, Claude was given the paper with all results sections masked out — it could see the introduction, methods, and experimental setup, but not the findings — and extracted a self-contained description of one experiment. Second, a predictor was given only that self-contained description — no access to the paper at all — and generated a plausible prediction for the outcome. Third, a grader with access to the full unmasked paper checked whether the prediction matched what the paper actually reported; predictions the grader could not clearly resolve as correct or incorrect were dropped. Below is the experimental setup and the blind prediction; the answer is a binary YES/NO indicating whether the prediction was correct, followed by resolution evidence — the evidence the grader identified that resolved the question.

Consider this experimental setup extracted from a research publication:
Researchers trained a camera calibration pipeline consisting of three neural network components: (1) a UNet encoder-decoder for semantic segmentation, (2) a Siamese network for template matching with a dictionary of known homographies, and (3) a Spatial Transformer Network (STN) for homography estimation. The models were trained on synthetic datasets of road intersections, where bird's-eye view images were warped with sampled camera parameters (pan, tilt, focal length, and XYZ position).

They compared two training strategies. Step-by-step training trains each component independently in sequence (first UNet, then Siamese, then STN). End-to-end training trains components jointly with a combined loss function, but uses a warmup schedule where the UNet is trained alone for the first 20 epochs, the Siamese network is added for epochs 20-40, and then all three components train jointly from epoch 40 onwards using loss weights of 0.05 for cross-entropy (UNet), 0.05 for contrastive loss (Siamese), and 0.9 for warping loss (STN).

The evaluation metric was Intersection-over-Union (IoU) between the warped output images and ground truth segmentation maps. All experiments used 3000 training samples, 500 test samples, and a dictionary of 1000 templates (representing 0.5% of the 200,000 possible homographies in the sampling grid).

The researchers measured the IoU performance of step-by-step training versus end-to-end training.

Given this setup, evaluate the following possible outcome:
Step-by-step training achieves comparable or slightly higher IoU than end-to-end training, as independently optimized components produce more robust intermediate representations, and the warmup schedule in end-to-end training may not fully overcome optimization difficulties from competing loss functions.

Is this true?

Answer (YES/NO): YES